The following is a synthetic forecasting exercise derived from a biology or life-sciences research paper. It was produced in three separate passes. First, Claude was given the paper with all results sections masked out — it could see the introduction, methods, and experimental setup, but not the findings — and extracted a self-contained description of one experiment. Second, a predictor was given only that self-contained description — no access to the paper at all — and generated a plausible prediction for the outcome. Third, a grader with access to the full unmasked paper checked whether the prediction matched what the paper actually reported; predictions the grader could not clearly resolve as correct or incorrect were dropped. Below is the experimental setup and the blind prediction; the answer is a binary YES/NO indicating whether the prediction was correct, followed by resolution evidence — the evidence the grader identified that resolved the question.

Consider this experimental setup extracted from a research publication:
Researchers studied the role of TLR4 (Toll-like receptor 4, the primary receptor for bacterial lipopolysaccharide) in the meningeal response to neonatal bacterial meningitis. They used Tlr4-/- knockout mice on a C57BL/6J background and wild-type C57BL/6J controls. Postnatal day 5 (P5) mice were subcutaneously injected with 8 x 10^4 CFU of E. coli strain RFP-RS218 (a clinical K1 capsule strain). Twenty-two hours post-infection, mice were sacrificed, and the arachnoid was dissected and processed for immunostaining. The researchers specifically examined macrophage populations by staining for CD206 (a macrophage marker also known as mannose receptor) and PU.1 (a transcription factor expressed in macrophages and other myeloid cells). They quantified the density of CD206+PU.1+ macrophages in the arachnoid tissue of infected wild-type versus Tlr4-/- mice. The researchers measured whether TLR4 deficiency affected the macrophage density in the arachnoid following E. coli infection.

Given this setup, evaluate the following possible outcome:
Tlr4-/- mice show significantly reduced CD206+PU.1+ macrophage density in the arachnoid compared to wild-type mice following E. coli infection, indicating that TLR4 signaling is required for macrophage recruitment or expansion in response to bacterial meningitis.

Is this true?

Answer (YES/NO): NO